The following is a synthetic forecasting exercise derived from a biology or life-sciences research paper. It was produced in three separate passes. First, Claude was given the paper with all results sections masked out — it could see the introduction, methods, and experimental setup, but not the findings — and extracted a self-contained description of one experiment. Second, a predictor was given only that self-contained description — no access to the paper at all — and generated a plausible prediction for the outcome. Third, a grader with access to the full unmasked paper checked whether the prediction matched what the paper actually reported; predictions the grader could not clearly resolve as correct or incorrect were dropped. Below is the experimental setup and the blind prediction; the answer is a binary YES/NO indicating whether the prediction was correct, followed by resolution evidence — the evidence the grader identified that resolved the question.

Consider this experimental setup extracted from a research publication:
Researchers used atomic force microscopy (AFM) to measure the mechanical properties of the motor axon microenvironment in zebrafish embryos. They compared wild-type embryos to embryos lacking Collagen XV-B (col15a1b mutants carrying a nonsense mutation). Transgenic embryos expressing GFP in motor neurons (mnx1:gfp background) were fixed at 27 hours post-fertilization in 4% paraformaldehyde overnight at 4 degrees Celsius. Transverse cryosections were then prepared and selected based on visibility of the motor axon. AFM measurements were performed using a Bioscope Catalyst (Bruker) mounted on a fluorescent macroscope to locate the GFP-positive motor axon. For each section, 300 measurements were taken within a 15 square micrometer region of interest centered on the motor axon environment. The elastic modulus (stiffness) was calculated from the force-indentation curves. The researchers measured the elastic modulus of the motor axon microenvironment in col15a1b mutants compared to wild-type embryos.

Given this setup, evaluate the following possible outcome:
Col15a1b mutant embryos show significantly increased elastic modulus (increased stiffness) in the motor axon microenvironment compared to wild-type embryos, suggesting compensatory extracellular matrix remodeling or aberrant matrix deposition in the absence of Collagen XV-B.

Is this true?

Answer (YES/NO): YES